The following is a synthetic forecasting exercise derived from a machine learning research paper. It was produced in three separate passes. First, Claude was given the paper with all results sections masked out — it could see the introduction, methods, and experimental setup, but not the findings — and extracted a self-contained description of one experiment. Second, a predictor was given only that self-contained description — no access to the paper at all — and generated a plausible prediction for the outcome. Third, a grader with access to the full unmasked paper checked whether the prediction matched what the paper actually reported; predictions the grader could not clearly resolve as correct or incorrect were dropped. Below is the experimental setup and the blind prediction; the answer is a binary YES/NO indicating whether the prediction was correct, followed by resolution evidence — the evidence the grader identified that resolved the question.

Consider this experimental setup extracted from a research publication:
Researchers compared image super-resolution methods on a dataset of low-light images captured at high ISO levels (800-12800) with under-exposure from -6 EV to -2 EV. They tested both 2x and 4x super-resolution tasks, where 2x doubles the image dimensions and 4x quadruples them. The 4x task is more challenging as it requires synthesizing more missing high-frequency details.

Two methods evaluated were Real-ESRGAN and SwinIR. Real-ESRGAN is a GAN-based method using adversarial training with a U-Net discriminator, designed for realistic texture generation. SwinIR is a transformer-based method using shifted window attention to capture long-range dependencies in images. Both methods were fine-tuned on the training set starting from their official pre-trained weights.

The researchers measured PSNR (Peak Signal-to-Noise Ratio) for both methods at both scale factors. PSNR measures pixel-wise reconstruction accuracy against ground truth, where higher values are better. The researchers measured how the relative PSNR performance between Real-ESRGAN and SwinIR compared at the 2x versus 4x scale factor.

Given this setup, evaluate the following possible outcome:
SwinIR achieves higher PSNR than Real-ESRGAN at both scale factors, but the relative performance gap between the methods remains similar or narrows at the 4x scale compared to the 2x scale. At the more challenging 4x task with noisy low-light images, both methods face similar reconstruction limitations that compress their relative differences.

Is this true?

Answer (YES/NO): NO